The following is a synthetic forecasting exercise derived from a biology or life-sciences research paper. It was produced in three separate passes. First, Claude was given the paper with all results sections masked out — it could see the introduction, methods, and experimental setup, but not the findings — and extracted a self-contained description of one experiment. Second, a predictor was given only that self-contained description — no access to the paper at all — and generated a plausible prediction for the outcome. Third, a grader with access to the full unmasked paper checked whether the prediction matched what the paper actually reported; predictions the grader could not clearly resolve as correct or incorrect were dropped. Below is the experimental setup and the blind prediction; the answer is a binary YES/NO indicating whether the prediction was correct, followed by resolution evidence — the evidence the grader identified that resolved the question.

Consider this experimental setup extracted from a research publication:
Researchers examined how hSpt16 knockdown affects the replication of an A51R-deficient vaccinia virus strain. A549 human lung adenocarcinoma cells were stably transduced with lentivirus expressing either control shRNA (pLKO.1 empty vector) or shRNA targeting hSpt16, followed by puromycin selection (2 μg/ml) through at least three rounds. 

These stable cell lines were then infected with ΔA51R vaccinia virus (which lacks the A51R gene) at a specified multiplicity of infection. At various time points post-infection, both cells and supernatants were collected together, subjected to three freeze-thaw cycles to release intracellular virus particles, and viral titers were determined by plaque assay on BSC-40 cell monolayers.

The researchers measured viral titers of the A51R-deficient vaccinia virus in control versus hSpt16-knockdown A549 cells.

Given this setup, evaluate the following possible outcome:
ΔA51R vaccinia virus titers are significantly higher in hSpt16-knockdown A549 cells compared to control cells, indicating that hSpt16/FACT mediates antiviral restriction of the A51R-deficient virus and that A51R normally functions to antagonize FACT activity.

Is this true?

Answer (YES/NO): YES